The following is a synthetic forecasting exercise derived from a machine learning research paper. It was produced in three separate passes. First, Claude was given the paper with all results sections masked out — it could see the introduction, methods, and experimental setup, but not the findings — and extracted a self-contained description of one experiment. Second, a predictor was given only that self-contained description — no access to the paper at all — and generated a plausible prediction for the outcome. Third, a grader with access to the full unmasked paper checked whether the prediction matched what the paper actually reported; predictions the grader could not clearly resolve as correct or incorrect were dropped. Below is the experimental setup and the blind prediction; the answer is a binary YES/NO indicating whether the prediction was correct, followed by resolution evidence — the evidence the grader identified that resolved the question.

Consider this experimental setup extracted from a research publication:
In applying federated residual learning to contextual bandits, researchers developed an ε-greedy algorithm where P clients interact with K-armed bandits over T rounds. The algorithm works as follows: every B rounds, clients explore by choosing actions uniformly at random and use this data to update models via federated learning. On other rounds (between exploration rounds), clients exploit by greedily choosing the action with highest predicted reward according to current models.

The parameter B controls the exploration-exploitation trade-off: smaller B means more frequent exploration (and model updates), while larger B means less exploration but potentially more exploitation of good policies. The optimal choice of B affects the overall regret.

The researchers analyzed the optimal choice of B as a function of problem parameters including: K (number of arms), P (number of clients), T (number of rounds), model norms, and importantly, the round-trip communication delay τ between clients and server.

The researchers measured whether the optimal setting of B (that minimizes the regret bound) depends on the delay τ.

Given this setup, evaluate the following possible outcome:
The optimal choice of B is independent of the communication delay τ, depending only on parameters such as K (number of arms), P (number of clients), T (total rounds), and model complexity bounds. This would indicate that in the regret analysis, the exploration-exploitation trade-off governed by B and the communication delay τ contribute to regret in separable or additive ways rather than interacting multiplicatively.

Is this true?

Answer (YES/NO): YES